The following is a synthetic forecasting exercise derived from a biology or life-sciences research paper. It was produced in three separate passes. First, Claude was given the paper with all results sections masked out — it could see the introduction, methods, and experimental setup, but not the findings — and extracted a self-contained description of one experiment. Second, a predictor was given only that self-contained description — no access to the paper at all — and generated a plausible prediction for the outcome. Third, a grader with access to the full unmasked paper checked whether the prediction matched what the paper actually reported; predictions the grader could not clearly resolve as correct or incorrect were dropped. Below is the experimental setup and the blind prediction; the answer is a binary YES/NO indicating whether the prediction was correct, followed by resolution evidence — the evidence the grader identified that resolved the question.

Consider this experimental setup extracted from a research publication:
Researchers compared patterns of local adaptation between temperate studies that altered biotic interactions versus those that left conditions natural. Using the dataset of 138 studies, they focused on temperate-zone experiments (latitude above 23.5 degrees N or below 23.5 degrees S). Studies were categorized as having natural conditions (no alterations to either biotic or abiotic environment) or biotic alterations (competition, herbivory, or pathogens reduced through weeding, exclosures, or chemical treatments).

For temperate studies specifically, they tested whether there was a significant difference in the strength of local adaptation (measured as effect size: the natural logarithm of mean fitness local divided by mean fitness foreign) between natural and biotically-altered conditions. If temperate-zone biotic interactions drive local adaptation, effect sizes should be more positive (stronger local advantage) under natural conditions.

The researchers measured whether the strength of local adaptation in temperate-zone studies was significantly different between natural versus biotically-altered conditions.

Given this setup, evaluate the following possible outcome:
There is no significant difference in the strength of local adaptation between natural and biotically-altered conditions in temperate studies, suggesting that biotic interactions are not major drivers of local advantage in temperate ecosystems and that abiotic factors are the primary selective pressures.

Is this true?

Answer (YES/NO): YES